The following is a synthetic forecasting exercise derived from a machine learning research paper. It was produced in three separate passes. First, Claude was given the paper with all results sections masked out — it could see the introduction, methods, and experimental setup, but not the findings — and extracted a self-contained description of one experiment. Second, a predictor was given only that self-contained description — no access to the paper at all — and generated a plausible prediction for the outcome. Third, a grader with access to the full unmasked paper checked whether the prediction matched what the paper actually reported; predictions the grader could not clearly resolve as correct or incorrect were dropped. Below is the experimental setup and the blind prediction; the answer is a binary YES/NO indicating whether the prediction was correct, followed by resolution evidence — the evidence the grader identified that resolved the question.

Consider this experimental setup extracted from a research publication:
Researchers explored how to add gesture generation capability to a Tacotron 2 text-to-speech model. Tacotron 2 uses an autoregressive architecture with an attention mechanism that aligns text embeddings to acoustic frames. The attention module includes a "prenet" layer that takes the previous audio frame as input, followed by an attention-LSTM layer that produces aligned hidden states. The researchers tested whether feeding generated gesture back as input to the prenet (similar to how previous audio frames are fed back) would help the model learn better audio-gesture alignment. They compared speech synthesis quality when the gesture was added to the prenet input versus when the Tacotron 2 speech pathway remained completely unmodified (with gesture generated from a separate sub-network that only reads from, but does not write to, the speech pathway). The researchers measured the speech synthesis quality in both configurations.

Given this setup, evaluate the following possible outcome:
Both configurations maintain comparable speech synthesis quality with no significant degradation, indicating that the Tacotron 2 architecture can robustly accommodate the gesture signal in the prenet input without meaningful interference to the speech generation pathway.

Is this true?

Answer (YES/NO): NO